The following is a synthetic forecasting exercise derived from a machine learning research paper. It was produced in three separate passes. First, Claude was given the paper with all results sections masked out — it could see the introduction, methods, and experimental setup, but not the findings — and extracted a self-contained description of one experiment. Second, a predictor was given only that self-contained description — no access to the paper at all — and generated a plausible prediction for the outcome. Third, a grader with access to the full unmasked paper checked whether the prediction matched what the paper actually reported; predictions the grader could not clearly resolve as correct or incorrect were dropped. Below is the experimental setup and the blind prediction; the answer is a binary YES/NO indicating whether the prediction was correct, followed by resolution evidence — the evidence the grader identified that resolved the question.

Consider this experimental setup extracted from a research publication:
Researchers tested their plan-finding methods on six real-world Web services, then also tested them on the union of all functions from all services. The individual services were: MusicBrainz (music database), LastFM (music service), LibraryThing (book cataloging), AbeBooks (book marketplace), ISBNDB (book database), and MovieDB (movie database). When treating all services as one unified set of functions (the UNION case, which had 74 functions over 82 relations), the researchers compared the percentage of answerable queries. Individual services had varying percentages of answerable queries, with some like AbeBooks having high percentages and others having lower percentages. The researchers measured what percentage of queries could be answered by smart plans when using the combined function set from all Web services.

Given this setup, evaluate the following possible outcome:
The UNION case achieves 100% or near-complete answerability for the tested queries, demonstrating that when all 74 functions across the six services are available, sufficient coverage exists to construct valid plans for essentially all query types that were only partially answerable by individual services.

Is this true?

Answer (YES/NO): NO